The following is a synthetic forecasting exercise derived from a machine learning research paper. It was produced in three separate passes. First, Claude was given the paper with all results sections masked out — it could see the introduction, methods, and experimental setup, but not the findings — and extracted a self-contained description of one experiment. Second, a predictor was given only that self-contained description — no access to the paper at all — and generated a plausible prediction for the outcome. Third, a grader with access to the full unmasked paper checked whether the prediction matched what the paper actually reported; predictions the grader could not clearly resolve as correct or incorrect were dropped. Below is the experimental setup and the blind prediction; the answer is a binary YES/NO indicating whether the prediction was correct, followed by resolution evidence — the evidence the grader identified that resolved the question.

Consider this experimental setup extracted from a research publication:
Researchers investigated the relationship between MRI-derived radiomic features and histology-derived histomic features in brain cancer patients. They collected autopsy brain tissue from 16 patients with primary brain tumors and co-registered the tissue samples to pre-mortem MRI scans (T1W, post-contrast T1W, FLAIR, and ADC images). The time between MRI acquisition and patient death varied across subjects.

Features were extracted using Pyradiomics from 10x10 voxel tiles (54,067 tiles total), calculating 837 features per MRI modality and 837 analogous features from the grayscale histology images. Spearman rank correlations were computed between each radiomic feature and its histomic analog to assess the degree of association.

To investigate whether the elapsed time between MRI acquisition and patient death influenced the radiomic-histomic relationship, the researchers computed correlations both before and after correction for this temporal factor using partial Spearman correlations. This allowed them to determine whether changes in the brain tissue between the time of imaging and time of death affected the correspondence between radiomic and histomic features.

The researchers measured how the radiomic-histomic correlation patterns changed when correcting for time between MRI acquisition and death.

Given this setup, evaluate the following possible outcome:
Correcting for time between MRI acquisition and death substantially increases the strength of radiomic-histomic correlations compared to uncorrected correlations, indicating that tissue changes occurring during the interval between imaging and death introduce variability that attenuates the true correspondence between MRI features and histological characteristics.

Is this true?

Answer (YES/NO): NO